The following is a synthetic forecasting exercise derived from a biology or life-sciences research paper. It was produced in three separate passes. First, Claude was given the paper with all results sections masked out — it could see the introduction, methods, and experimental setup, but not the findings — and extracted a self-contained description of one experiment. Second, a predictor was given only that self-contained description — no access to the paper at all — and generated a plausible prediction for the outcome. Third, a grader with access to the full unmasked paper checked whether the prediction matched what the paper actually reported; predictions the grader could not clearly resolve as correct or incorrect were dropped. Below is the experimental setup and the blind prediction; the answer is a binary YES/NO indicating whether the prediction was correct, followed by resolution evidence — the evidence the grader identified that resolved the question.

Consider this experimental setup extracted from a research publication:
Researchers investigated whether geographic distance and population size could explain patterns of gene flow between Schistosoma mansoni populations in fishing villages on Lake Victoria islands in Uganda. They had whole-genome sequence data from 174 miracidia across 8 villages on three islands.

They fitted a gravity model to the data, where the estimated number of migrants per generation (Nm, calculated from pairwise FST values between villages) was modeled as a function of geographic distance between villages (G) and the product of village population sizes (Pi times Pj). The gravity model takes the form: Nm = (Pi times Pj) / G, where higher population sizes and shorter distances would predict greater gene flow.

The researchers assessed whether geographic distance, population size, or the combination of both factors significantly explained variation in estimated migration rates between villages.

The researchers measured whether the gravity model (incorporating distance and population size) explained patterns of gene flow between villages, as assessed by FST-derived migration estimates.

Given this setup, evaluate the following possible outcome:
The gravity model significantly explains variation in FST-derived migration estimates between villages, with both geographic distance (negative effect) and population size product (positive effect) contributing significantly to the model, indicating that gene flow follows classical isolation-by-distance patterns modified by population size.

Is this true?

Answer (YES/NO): NO